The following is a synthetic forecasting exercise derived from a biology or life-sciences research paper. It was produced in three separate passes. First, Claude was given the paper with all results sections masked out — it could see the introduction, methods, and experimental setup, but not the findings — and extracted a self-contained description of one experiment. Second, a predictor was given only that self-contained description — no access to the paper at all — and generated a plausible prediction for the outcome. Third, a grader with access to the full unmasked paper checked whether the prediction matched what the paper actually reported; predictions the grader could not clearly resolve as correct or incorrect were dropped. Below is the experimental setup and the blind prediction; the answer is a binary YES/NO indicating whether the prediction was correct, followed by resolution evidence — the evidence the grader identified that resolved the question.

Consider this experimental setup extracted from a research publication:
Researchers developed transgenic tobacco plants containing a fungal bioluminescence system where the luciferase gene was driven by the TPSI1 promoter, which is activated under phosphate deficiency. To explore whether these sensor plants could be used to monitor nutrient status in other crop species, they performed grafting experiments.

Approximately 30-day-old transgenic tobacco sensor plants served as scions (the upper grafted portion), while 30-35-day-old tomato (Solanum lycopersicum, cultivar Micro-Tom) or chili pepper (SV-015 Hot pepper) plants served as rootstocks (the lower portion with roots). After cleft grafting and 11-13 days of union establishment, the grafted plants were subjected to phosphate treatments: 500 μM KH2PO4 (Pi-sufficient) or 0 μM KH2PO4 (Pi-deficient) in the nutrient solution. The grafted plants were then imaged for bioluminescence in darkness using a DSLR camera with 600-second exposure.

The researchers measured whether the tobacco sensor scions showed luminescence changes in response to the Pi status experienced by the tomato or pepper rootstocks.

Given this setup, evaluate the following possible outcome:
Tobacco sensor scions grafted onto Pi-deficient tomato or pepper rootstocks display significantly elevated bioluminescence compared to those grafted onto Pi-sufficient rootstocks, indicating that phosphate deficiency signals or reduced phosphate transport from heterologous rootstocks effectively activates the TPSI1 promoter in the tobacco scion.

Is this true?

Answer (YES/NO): YES